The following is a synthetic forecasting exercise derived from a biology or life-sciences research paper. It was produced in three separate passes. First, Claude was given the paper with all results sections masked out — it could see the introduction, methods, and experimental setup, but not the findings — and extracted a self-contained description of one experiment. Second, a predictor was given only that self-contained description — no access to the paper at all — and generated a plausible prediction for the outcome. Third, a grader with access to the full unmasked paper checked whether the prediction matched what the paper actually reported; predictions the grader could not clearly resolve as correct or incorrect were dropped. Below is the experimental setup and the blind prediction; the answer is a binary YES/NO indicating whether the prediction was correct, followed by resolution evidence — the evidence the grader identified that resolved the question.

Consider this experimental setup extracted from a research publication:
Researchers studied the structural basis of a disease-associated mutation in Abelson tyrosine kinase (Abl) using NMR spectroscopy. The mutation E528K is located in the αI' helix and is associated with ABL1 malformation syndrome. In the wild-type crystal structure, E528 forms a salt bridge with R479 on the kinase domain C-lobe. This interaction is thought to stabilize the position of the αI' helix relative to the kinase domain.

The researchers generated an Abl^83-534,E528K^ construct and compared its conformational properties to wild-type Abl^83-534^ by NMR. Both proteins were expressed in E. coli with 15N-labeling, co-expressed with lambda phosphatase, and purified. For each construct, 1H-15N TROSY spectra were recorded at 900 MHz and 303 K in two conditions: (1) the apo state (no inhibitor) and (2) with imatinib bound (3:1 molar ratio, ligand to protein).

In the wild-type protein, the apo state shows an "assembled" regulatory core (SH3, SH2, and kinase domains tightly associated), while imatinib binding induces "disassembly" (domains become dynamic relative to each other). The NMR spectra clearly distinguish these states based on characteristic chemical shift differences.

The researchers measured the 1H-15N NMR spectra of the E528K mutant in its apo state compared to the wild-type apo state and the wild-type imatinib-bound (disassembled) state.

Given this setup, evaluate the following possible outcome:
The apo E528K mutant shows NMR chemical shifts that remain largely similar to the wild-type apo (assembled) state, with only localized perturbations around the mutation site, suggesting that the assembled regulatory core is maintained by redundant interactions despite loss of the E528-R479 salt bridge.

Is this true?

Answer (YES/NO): NO